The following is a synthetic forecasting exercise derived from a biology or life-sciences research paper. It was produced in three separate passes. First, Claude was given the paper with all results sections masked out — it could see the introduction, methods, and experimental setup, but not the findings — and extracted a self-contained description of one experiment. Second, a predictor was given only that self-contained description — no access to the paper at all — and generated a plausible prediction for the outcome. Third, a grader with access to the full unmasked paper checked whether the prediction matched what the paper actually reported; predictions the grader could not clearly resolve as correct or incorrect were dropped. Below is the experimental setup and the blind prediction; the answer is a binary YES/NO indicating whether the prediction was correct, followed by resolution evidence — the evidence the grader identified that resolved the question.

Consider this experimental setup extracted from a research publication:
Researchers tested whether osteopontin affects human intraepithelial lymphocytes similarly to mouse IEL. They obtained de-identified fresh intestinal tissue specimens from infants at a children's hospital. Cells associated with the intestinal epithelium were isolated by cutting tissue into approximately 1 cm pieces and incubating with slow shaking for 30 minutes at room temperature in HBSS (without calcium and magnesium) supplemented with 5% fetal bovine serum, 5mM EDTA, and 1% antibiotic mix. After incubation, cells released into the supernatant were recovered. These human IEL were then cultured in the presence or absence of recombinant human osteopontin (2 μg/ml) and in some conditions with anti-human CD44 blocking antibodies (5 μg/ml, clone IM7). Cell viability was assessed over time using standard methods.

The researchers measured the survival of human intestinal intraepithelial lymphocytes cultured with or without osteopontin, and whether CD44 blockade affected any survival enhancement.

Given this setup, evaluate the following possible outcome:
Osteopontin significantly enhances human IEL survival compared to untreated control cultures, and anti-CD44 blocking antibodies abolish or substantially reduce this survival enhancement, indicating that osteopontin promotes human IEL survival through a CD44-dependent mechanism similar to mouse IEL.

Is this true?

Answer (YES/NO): YES